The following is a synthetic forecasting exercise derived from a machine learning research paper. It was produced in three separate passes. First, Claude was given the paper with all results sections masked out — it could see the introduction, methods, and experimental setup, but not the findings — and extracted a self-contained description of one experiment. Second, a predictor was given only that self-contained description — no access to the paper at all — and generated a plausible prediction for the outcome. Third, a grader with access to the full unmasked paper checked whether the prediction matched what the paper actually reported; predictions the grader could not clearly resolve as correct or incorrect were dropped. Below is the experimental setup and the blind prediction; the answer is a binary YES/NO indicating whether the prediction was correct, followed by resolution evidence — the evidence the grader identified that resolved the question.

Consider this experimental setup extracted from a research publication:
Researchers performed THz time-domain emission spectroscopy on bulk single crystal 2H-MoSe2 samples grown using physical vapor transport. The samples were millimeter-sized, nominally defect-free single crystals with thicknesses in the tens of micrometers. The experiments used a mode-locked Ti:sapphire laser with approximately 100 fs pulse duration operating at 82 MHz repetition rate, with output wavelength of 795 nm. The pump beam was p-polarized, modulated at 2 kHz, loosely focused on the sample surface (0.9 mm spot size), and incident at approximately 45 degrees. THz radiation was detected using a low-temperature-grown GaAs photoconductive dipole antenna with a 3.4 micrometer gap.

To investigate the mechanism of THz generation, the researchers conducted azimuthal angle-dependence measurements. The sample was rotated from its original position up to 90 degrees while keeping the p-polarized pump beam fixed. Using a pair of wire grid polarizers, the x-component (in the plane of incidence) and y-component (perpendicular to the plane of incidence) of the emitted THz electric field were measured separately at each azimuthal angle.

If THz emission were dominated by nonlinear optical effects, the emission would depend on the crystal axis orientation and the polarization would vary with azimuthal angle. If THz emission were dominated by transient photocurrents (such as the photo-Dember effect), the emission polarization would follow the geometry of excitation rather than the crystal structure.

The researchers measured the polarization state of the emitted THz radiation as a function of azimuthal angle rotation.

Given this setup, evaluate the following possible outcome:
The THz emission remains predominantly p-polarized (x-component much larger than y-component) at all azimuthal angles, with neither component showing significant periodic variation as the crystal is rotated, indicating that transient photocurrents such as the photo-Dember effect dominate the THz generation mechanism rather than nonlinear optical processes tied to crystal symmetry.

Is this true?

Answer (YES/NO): YES